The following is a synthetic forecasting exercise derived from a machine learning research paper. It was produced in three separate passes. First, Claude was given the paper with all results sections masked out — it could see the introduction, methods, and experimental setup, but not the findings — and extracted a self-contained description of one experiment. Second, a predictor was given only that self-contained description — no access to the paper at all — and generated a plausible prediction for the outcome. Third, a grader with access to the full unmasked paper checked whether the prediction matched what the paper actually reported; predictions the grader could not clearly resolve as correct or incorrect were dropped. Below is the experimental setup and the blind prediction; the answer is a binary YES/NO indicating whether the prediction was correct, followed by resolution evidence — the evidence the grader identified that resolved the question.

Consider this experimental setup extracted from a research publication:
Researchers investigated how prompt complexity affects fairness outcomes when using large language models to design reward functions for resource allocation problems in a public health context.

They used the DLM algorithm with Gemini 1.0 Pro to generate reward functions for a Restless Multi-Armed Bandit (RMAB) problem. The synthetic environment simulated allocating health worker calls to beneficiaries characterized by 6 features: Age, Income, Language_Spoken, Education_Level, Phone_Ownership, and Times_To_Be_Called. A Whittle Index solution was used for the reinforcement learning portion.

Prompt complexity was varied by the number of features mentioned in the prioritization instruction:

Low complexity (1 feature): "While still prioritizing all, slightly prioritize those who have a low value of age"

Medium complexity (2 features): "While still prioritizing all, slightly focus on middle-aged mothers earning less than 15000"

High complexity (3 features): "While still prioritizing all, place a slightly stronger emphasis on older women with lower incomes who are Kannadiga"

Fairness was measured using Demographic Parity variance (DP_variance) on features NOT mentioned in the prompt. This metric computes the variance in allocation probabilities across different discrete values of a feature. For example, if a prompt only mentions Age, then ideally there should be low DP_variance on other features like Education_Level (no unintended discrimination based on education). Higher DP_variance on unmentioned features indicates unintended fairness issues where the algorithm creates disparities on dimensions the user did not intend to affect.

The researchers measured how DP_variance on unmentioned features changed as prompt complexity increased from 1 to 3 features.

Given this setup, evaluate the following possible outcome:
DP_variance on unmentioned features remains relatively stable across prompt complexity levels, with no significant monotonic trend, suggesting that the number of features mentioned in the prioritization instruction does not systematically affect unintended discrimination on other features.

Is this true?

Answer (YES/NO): NO